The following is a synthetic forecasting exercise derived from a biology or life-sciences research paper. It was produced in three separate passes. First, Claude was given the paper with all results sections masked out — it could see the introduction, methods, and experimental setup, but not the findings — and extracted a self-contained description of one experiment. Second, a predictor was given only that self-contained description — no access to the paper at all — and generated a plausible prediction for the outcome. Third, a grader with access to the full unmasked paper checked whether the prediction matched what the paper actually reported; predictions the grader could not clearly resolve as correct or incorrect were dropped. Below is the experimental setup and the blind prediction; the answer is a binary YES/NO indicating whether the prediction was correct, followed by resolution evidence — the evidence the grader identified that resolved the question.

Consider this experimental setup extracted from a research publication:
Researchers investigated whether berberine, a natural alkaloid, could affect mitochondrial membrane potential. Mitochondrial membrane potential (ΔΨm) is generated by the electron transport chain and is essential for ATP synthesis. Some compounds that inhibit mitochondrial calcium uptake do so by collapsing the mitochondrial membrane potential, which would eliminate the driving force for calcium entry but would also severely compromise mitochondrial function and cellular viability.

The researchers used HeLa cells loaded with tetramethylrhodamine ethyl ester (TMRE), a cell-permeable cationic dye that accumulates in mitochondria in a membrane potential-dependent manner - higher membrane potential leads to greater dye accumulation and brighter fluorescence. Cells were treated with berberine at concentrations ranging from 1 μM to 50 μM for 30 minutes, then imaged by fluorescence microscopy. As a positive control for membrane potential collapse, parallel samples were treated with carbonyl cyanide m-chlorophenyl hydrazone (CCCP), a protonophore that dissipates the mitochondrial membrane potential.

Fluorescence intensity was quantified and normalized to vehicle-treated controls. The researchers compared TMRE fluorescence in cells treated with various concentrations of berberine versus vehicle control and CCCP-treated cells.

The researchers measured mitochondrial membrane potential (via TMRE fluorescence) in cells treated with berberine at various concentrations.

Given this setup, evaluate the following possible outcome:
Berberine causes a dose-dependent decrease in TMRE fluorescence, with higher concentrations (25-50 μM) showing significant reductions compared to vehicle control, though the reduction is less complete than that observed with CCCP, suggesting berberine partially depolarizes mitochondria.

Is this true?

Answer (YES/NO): NO